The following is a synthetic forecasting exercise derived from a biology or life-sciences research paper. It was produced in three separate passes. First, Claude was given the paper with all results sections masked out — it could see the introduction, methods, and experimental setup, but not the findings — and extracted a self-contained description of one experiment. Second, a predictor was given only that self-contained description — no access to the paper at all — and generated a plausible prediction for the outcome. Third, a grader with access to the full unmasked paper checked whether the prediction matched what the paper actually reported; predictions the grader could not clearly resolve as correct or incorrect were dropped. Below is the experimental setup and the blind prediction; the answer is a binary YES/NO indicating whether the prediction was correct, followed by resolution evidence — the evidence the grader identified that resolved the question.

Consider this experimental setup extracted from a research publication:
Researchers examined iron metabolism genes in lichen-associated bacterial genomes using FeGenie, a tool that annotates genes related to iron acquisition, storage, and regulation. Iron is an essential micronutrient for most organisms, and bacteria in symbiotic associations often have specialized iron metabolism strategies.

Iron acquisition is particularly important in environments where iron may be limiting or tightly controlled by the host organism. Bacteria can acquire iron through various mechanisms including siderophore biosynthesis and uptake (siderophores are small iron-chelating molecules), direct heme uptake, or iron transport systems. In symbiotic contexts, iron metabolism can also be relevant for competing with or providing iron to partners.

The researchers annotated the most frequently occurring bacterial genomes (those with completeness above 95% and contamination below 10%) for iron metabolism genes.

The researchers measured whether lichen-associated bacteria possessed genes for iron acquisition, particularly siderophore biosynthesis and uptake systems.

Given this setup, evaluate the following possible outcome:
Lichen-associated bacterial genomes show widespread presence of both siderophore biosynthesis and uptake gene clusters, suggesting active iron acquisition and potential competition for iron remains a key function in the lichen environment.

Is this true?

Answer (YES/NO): NO